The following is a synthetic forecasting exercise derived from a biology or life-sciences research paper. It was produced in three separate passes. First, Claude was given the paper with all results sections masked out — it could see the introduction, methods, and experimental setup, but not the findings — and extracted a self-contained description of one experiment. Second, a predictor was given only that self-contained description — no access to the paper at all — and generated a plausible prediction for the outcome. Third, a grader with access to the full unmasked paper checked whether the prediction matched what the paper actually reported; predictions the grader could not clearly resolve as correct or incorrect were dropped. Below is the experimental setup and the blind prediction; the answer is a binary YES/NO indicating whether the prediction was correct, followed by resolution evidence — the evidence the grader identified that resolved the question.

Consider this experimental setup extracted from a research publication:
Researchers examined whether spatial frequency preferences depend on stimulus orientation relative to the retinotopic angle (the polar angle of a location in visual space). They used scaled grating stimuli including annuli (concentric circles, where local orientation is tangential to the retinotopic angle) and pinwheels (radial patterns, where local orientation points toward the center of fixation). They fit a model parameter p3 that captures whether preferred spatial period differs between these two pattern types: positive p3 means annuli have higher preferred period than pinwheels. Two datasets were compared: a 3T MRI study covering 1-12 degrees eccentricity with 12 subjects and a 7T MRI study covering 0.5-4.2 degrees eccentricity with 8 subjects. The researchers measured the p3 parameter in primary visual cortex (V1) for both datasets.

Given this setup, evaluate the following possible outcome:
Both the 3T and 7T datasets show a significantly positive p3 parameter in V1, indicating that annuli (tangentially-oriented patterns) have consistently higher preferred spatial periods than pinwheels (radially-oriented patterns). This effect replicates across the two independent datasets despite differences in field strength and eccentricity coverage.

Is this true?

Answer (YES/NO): NO